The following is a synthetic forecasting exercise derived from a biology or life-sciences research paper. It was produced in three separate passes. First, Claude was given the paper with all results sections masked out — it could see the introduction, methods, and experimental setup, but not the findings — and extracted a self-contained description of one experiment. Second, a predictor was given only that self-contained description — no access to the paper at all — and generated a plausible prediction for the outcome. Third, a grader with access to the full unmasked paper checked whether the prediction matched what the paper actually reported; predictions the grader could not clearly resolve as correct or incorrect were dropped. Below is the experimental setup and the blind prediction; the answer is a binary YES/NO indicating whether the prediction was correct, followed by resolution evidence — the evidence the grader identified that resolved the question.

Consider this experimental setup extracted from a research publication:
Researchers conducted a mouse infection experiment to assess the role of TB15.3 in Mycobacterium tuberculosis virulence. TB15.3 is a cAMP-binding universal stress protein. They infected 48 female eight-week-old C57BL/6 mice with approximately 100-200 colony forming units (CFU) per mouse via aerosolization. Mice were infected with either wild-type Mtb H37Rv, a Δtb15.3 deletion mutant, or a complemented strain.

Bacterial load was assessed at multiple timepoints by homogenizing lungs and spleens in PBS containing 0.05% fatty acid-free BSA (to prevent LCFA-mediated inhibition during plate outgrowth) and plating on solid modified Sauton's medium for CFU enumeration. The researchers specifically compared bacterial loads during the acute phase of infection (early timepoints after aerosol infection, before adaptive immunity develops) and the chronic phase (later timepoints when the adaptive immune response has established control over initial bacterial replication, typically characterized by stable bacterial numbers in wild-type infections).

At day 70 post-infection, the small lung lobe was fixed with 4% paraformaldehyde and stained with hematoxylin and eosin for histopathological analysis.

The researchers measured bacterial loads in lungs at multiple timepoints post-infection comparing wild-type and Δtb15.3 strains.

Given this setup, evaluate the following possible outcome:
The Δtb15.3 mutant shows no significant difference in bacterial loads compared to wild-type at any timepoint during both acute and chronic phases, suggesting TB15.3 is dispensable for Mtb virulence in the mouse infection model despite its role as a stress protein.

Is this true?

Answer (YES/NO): NO